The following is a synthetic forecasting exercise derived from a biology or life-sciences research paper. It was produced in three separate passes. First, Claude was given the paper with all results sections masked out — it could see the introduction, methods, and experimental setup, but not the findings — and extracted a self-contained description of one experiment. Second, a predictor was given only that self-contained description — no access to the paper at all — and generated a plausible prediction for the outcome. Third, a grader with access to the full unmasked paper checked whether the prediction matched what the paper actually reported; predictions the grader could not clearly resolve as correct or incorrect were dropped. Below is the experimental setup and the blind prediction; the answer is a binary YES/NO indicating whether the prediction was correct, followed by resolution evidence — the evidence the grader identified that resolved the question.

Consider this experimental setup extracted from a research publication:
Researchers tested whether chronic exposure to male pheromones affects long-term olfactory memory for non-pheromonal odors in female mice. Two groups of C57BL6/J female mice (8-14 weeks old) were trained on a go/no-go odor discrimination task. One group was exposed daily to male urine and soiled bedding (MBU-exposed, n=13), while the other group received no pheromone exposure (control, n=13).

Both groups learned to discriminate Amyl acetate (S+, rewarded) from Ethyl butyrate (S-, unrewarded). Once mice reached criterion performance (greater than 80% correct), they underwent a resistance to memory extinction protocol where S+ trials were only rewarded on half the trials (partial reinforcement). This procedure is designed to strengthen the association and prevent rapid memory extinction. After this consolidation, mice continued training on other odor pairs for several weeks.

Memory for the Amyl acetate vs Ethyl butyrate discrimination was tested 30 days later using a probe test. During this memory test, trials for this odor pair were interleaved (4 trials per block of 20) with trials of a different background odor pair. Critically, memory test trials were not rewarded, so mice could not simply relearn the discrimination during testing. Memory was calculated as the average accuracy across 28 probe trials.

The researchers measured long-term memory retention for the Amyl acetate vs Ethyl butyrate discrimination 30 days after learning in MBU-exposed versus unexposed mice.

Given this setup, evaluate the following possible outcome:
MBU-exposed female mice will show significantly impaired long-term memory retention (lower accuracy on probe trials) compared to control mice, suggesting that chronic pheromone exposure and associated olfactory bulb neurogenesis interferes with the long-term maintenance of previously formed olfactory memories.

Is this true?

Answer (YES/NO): NO